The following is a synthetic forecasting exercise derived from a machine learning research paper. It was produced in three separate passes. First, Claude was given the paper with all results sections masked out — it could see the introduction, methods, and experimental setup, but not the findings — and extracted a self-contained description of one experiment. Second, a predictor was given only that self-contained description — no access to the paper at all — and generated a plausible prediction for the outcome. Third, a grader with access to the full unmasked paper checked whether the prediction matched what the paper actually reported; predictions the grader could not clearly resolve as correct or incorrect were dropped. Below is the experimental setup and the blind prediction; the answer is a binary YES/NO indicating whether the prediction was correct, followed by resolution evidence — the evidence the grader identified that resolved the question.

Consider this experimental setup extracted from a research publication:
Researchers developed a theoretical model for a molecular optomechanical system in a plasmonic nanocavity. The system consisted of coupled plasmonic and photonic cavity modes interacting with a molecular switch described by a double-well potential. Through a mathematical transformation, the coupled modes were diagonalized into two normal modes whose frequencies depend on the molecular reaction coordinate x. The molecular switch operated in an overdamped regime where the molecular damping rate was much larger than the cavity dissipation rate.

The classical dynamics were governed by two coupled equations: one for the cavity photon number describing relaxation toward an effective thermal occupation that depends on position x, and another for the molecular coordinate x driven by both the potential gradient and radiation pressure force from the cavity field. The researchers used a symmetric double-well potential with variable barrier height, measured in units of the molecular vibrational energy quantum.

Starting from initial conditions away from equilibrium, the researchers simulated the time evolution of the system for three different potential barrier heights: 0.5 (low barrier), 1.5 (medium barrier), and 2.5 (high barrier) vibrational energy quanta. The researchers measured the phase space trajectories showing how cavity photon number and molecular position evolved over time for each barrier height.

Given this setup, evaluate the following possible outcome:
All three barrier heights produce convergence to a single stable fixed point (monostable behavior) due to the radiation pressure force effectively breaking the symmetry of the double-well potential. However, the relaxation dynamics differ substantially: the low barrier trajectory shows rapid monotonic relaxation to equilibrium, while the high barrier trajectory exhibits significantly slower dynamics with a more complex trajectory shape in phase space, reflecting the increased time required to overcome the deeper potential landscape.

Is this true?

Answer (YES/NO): NO